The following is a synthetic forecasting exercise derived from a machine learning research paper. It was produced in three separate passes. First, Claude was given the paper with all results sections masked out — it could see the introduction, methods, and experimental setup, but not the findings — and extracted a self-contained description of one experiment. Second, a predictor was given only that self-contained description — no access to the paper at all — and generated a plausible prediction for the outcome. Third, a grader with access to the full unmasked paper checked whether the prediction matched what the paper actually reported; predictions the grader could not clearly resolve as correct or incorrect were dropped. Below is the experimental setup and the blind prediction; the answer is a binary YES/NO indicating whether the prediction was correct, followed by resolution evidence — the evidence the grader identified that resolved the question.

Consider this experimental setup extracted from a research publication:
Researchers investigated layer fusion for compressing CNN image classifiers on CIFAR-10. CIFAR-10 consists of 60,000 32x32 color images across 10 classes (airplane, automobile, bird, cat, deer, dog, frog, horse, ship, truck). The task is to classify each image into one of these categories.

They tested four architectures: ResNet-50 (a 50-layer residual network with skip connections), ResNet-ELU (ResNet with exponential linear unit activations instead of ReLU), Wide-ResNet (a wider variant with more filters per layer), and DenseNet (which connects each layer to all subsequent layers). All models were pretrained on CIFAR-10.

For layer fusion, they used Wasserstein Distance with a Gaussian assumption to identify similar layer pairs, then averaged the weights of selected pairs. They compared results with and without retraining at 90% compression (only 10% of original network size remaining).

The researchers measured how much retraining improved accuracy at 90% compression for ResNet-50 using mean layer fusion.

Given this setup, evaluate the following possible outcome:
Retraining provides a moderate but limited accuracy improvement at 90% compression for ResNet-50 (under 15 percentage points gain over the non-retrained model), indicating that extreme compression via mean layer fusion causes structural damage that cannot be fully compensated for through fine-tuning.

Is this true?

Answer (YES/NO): NO